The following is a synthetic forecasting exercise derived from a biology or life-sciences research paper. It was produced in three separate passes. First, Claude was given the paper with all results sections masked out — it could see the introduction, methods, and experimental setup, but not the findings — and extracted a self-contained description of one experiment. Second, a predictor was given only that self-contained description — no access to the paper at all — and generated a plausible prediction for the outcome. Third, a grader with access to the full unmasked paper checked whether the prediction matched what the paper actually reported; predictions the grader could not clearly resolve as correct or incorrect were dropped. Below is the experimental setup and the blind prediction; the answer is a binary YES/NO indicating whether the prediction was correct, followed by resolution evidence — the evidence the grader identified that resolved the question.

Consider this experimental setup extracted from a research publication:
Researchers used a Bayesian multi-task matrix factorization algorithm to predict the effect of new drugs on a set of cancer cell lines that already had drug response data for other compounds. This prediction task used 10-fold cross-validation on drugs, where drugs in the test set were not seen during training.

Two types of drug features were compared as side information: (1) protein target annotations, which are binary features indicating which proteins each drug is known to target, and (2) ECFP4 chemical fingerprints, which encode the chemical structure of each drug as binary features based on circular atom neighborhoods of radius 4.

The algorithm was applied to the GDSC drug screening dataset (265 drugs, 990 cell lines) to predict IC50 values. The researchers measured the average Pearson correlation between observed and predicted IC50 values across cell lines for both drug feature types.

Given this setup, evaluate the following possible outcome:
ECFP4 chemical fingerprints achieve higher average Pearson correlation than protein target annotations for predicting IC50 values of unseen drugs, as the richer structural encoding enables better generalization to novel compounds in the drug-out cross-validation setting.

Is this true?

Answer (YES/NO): NO